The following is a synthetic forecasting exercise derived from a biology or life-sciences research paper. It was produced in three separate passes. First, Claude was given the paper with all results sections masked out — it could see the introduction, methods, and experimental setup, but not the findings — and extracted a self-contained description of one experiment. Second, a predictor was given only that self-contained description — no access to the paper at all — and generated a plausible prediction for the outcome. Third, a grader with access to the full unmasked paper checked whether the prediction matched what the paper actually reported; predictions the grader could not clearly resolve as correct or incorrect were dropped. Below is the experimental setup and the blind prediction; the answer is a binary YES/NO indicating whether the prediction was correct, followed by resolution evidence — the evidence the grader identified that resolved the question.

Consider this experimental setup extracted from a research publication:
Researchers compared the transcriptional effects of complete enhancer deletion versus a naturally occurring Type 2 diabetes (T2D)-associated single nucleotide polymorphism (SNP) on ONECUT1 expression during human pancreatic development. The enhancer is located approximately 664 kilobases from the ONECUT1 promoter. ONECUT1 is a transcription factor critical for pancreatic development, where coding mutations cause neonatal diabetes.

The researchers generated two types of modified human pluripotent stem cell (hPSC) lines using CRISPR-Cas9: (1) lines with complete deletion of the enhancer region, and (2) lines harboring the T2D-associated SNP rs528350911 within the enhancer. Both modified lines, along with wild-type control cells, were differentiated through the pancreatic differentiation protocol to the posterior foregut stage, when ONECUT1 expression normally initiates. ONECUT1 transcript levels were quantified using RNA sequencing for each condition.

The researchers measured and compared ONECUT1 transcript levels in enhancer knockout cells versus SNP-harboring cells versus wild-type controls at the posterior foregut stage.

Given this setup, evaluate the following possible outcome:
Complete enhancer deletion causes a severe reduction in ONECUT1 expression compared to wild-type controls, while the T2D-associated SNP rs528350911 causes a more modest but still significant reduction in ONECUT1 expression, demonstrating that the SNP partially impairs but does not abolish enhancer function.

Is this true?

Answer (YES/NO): YES